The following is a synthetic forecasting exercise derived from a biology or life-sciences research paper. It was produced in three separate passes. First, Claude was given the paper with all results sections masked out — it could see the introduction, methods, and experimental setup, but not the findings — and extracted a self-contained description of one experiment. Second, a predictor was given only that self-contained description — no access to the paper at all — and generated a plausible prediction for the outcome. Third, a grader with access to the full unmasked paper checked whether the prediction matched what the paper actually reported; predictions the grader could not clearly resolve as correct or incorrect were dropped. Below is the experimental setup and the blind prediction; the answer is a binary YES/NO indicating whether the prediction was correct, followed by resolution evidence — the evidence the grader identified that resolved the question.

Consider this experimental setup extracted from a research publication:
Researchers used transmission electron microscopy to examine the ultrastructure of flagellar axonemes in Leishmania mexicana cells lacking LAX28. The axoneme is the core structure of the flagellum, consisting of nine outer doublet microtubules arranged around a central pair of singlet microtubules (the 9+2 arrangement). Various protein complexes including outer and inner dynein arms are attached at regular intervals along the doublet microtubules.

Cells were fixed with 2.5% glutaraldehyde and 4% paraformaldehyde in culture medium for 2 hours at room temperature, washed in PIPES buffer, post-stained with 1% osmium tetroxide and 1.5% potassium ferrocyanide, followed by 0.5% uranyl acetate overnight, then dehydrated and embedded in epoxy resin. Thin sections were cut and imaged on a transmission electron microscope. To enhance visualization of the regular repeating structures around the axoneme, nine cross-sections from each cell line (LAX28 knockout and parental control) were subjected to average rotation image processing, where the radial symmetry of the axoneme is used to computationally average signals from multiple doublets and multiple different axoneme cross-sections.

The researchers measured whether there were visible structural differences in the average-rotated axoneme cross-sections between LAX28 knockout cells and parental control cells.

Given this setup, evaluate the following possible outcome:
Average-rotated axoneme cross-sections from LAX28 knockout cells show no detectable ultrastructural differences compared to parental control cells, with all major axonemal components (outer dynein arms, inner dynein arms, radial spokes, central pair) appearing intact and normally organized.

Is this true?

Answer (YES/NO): NO